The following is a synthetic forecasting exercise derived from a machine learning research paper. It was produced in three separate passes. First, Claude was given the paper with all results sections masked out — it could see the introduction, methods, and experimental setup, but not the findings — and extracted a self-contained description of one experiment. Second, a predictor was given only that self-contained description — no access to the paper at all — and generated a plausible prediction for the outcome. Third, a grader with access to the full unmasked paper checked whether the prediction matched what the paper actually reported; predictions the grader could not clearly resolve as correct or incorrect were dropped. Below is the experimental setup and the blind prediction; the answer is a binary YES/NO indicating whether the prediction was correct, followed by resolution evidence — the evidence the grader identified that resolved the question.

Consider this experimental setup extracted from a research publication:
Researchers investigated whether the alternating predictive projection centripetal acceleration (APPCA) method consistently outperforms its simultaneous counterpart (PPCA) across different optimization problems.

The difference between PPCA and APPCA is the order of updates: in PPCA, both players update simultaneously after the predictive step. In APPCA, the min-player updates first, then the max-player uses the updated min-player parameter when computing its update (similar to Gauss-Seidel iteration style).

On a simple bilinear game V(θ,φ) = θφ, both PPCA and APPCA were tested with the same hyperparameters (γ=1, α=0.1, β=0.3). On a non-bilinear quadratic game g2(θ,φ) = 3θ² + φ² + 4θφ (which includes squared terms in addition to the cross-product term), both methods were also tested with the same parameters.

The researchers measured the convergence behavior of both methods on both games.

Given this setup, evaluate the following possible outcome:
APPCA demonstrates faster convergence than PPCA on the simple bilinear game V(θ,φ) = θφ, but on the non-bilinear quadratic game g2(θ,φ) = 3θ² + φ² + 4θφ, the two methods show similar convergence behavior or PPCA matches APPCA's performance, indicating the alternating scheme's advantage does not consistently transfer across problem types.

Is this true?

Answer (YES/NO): NO